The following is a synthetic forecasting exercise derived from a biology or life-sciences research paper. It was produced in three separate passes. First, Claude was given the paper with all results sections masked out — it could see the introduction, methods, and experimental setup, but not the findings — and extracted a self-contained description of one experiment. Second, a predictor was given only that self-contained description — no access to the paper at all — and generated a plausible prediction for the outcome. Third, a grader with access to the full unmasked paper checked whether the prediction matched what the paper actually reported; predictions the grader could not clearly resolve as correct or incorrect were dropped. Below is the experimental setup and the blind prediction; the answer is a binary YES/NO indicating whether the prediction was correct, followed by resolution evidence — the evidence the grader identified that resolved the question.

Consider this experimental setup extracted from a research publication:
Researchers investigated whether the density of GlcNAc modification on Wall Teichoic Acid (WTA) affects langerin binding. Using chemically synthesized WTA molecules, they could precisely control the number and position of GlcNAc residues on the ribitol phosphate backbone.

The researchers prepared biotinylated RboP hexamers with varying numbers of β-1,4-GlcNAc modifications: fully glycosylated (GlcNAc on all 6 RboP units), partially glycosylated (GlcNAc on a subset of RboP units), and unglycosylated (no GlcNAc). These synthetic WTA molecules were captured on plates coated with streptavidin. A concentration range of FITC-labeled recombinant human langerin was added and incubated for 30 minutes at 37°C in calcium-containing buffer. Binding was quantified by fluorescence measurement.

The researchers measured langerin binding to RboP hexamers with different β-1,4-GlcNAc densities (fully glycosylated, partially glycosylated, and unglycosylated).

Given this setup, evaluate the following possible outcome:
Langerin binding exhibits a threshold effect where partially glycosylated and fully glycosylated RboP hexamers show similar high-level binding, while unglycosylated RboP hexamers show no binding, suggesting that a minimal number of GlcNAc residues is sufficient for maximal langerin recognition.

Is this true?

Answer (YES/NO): NO